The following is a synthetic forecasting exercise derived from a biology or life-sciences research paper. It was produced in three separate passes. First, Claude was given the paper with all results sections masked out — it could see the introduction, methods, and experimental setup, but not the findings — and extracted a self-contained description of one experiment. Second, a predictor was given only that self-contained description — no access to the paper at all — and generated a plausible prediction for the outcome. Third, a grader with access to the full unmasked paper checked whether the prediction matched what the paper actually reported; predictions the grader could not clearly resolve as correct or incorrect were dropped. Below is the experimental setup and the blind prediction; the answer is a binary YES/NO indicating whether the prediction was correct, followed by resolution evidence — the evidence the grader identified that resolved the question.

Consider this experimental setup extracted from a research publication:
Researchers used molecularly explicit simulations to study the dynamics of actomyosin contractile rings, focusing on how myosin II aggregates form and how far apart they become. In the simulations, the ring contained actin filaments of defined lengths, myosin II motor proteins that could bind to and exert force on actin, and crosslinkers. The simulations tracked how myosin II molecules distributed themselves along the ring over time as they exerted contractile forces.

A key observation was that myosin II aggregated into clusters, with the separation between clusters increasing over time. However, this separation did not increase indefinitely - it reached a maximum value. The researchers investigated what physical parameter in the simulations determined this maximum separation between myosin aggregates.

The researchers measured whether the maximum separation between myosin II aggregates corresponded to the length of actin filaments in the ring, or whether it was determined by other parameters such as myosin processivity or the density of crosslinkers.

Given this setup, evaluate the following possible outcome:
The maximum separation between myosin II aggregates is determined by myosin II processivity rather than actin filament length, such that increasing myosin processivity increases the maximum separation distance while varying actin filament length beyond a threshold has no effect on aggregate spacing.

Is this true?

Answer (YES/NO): NO